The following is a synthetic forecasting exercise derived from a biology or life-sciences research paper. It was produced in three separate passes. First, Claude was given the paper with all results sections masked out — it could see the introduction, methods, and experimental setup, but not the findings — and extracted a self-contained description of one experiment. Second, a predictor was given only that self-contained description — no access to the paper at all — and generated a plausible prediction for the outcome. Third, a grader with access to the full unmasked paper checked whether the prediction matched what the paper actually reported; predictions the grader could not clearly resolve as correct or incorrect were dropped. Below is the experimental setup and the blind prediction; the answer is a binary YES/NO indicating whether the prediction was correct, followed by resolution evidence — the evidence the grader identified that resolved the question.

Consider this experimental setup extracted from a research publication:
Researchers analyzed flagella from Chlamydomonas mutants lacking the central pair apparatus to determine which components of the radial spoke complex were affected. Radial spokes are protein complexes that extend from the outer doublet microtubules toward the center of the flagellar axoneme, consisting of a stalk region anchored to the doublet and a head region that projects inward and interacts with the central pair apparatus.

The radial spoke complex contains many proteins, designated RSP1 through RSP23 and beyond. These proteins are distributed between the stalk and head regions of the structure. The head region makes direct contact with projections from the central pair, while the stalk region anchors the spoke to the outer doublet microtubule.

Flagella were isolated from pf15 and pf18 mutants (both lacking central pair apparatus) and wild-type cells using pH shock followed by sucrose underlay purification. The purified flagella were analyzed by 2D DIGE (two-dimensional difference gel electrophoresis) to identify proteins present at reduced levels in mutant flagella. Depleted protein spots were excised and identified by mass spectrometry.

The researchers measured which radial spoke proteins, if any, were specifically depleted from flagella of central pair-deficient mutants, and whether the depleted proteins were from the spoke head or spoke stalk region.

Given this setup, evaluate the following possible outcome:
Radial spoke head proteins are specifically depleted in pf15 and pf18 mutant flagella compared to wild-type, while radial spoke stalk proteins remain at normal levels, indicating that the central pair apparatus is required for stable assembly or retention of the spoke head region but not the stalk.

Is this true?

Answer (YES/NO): YES